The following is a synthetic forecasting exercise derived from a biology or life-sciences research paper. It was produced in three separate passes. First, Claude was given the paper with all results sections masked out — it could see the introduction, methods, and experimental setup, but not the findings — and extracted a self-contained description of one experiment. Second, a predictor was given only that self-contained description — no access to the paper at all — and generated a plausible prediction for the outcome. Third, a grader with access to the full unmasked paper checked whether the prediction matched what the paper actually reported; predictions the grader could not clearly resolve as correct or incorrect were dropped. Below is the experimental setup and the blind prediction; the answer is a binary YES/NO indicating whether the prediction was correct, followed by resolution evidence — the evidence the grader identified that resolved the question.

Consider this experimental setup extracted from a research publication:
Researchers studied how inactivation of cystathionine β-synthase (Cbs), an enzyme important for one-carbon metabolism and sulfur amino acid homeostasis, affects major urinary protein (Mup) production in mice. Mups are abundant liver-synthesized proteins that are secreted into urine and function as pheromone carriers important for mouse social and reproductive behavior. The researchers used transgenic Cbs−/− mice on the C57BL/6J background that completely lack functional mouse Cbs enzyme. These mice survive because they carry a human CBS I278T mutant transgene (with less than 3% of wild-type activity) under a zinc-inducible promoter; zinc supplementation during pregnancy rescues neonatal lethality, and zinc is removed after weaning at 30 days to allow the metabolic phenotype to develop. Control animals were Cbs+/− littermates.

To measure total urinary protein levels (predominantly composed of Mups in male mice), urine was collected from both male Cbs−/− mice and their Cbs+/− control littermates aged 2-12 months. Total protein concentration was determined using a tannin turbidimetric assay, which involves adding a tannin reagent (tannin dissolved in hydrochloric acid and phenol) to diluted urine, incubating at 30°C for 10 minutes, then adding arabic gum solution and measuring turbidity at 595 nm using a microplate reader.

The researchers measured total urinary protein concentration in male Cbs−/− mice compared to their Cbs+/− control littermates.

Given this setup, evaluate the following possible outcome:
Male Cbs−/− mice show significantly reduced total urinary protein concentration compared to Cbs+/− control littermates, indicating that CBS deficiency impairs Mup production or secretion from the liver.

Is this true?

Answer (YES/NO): YES